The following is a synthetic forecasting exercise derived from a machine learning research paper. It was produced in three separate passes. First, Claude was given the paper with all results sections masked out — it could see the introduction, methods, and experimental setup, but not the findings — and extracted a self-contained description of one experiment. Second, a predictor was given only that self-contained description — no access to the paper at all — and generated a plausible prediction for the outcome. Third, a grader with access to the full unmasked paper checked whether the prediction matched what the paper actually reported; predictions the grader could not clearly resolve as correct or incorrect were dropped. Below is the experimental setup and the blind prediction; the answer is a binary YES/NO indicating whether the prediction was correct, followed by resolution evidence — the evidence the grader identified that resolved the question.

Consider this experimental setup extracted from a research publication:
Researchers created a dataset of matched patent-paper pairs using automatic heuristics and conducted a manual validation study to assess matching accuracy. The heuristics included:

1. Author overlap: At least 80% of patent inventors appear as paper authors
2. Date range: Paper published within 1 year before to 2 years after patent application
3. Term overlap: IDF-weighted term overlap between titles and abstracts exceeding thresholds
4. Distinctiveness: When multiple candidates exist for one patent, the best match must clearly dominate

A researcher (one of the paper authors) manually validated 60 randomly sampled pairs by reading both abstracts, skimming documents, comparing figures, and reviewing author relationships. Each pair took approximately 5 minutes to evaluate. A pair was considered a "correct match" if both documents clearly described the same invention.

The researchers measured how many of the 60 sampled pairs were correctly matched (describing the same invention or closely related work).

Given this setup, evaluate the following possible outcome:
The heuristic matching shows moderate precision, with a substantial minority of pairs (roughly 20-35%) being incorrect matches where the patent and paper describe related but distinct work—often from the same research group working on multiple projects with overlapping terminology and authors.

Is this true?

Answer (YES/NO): NO